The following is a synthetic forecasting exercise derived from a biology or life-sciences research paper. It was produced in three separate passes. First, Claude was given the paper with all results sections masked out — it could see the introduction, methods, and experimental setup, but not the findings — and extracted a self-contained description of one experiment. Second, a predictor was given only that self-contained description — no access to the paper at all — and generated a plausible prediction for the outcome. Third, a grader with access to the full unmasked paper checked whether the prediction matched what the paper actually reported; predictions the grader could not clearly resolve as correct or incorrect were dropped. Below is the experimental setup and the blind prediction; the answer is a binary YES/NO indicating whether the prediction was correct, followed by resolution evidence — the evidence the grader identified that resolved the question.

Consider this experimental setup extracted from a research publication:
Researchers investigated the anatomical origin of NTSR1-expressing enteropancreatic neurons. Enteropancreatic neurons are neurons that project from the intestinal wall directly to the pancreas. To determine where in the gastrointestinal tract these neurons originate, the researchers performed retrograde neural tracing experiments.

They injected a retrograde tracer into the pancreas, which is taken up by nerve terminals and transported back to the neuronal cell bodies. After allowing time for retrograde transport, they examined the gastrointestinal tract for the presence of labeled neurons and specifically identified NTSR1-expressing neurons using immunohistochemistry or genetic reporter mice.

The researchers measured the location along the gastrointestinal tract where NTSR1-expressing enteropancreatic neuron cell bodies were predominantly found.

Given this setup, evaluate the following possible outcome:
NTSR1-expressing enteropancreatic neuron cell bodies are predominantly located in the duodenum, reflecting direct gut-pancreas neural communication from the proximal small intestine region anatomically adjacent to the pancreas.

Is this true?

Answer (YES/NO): YES